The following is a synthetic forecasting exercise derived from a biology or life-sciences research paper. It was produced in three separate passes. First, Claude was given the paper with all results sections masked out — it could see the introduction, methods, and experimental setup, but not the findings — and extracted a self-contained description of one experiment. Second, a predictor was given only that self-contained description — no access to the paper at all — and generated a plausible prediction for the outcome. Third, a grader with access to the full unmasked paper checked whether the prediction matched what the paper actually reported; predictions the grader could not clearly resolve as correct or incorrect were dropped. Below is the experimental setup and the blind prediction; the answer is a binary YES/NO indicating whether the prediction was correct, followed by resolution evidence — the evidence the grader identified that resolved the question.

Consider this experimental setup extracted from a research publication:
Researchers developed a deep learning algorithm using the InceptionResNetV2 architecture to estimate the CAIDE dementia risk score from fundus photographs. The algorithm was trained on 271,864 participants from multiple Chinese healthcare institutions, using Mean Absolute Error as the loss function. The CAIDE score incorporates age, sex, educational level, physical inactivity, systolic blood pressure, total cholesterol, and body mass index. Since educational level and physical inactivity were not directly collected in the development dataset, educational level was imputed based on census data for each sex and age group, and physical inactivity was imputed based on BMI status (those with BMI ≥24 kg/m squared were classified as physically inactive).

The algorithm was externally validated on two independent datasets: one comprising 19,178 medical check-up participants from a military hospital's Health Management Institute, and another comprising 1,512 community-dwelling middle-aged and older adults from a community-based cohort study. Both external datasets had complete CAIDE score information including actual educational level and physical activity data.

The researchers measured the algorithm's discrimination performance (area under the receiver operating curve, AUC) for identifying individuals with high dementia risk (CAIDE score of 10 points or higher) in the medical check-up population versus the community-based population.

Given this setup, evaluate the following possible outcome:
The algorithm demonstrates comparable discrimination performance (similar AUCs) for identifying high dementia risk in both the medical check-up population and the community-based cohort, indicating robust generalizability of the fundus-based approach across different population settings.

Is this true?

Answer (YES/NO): NO